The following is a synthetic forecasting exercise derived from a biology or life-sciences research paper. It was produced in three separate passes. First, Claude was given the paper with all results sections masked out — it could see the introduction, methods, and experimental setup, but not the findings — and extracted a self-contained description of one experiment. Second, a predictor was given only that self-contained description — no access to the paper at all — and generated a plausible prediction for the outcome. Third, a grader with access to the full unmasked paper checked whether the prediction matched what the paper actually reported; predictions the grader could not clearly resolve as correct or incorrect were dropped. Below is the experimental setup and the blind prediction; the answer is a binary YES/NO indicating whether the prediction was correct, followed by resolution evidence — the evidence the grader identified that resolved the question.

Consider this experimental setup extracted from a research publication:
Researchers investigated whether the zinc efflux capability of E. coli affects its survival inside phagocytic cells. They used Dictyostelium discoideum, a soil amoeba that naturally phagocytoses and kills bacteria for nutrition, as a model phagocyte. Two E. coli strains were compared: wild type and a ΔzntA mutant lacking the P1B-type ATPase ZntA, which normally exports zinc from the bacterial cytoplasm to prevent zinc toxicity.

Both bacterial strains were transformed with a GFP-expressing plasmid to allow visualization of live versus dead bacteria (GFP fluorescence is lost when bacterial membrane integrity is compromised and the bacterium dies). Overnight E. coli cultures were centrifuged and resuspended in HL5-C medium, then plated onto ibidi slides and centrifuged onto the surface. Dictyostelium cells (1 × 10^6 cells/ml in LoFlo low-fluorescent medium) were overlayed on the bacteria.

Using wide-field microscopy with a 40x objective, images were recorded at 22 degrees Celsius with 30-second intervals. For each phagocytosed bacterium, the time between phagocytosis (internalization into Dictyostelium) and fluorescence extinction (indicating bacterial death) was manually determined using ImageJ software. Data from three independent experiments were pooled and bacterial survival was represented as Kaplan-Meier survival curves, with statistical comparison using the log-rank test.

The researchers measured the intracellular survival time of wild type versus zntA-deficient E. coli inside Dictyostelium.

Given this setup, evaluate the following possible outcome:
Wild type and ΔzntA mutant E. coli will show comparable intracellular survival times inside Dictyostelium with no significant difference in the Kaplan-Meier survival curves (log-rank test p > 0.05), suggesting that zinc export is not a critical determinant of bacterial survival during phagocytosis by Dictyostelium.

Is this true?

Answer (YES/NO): NO